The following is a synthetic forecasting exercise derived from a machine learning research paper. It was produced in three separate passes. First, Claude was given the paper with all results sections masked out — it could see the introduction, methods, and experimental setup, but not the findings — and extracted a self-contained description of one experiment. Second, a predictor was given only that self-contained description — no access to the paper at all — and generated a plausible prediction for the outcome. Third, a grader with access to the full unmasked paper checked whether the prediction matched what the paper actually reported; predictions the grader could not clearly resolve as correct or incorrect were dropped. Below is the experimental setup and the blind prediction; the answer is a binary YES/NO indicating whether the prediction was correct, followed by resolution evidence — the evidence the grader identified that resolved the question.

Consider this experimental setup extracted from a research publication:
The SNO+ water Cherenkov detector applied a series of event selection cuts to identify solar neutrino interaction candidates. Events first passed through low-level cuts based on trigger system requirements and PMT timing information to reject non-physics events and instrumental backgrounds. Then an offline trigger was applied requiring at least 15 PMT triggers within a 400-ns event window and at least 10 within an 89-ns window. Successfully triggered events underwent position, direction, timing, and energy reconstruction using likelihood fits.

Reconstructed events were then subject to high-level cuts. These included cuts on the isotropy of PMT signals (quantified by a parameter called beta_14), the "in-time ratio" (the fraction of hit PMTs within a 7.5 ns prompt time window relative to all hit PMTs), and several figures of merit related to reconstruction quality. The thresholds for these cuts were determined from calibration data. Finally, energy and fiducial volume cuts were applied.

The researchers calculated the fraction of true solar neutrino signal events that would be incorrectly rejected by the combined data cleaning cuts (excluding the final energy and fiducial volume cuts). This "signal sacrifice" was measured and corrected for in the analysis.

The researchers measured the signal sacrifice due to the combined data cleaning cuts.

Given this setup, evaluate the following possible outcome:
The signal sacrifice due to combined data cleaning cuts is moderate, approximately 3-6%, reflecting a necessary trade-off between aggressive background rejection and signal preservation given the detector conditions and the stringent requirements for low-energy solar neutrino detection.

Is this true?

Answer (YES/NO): NO